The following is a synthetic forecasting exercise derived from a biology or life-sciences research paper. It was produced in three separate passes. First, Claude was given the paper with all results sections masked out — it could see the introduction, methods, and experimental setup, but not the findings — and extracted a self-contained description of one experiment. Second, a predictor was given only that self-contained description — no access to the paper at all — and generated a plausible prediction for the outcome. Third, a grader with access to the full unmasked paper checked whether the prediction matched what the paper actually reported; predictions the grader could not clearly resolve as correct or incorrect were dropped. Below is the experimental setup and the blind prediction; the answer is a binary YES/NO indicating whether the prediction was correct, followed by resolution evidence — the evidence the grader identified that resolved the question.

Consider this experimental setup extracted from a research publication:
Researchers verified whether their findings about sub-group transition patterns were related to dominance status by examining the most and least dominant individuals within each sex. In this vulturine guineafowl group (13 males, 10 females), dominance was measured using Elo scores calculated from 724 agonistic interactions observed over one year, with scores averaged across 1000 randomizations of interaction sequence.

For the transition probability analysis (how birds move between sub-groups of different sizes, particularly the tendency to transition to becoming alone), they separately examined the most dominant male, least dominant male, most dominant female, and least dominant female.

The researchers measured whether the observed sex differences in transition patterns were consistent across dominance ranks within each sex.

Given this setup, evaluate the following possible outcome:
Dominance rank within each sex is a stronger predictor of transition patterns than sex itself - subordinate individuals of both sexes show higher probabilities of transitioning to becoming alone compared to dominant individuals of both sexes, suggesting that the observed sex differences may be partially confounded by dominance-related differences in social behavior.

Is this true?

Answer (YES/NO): NO